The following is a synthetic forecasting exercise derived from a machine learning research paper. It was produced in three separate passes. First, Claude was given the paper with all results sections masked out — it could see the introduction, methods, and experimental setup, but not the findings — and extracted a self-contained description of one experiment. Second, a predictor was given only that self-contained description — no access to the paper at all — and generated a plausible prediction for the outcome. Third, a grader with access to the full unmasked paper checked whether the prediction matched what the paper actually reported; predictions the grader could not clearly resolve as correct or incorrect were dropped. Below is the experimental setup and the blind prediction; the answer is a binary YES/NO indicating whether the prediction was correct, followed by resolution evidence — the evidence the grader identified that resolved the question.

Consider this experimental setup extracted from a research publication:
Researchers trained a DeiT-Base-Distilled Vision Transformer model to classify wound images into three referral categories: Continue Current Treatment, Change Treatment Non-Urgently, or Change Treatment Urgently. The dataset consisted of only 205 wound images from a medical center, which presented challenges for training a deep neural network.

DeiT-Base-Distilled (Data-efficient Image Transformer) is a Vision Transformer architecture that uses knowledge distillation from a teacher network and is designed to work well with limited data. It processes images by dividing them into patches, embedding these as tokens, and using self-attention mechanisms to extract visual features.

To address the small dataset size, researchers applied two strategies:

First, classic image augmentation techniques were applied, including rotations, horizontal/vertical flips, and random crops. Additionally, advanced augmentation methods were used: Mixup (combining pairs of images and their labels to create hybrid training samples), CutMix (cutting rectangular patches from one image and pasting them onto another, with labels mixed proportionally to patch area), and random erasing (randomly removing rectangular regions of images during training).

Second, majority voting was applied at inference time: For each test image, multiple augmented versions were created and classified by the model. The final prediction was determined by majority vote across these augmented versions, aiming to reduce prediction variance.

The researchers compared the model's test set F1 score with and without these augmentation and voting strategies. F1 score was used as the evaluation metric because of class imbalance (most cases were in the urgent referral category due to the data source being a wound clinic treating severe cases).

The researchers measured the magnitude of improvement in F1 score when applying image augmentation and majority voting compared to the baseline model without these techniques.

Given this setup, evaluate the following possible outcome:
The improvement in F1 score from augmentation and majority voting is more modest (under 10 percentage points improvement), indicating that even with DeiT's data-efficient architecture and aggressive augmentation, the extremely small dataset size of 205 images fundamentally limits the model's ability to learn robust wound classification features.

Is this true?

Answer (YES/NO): NO